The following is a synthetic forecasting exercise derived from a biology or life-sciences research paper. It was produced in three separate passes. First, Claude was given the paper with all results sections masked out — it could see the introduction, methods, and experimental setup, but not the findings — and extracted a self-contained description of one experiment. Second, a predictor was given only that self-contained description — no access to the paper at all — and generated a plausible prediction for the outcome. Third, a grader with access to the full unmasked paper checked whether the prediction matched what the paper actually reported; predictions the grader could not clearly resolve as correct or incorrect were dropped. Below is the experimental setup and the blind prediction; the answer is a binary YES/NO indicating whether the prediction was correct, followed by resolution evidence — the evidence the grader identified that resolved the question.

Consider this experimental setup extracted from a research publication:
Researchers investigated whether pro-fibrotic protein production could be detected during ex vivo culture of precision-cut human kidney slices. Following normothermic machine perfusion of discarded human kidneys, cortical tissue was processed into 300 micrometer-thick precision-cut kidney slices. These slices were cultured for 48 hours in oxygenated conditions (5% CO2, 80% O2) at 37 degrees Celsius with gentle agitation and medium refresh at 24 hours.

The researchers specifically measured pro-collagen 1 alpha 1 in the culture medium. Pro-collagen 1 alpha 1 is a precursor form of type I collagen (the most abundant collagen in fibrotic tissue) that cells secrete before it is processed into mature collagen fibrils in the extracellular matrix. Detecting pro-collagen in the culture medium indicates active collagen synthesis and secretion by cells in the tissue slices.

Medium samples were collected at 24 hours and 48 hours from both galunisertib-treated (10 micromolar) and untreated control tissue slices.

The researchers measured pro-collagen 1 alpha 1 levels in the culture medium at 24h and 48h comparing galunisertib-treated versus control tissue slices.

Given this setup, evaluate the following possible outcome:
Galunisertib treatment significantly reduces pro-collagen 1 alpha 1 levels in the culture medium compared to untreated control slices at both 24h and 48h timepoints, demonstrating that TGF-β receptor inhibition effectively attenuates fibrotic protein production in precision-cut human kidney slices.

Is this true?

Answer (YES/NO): NO